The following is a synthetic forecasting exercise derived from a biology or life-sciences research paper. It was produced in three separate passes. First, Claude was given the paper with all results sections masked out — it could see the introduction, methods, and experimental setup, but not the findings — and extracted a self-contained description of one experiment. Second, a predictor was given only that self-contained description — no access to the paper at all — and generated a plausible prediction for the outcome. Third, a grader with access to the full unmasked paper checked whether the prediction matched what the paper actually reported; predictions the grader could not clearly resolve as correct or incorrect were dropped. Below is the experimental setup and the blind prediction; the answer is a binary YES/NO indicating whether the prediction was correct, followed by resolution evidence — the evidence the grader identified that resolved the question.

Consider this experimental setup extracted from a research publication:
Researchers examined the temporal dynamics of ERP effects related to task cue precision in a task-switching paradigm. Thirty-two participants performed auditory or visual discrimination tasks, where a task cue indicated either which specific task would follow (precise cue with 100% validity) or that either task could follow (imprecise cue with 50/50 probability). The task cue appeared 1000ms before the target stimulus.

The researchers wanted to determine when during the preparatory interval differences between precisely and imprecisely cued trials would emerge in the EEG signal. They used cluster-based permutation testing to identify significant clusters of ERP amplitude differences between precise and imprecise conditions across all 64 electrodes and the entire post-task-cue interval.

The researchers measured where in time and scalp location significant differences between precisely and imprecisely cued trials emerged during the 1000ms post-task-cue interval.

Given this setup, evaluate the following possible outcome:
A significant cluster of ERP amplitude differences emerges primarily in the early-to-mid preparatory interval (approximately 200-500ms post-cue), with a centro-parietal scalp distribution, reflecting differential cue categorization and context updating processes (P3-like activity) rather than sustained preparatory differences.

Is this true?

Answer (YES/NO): NO